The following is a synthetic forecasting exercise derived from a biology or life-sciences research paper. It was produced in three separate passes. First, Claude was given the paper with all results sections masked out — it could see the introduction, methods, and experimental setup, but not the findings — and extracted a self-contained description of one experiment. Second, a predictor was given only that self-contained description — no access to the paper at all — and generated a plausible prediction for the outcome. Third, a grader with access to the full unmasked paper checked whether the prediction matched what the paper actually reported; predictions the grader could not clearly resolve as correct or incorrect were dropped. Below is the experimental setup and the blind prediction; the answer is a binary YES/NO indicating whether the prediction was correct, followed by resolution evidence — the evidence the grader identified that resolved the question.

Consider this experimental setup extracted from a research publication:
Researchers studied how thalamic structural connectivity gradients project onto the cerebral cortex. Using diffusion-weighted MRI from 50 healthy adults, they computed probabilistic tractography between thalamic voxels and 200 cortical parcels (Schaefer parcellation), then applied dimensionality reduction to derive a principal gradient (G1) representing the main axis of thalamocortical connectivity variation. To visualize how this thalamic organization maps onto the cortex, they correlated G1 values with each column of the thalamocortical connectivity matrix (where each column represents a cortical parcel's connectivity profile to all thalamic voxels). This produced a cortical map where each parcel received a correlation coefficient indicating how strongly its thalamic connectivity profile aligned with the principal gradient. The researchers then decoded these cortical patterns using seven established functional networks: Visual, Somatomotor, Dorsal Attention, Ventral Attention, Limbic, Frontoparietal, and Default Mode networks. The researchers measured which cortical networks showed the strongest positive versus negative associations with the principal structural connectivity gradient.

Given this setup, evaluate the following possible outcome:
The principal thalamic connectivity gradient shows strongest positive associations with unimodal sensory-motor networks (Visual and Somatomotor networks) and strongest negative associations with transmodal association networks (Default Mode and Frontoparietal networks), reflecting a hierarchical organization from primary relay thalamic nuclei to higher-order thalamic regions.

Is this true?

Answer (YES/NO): NO